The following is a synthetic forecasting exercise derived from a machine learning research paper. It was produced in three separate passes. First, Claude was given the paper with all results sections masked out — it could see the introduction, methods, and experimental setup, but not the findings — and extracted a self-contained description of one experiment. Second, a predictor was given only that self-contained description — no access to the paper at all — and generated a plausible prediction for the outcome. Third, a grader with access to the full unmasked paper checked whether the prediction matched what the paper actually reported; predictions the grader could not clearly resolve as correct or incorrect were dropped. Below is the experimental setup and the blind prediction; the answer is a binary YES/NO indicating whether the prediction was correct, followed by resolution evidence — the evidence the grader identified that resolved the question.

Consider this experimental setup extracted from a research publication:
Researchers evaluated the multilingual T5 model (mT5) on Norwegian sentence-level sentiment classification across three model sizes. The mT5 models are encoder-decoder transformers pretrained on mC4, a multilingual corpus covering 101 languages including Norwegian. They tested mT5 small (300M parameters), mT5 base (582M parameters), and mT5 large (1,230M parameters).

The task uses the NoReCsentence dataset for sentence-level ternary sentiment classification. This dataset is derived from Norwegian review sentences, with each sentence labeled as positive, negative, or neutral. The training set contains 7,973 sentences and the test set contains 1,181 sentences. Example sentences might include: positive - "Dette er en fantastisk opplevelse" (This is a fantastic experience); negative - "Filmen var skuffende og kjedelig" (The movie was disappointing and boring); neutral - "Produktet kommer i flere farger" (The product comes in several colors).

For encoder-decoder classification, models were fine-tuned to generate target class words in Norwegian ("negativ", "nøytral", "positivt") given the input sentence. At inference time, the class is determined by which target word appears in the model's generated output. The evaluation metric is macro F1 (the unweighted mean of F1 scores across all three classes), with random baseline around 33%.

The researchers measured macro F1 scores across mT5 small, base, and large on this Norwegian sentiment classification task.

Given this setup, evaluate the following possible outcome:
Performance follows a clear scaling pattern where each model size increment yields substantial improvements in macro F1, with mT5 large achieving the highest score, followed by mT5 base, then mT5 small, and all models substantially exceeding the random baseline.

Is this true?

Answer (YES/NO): NO